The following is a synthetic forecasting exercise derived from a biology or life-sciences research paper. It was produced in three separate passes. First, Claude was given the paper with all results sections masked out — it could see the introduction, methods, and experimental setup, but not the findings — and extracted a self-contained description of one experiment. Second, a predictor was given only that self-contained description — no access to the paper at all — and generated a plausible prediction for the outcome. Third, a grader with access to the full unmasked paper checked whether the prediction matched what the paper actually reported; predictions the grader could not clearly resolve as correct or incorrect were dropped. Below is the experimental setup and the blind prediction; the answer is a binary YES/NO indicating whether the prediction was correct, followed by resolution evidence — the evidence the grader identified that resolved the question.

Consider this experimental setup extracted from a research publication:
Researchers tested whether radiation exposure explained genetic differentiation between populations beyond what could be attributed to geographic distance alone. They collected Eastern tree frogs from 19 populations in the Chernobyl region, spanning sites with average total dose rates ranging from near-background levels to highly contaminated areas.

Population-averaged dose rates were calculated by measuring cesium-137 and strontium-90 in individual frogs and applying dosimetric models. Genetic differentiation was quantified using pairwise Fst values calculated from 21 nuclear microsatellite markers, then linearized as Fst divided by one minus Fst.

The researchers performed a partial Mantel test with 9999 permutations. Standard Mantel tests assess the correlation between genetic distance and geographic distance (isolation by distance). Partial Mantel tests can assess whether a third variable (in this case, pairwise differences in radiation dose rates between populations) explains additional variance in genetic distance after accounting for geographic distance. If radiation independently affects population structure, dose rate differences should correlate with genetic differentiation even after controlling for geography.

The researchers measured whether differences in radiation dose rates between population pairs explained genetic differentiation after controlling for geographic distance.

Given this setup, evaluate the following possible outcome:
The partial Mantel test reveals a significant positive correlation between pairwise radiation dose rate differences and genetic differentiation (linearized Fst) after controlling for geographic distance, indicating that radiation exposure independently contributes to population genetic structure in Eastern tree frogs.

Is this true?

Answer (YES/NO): NO